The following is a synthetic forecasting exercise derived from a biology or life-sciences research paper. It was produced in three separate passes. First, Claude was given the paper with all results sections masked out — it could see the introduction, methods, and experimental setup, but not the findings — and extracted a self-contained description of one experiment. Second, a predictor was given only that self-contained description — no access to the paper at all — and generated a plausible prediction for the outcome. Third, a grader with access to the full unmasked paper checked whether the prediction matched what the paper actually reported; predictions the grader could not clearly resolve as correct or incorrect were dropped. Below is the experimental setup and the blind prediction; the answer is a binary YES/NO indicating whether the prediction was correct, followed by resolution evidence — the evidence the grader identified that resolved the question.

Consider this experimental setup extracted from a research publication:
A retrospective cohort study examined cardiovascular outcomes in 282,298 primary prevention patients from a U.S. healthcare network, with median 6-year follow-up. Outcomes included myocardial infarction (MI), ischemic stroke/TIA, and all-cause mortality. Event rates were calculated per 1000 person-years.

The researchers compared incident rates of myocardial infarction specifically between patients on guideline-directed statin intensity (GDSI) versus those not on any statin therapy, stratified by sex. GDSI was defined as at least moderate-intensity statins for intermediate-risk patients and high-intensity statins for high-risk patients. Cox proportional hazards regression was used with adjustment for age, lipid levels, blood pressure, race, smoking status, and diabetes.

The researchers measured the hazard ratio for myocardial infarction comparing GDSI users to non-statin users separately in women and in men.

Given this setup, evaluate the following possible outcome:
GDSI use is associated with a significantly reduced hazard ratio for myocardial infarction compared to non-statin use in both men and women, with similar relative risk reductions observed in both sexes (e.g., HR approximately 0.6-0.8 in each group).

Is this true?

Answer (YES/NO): YES